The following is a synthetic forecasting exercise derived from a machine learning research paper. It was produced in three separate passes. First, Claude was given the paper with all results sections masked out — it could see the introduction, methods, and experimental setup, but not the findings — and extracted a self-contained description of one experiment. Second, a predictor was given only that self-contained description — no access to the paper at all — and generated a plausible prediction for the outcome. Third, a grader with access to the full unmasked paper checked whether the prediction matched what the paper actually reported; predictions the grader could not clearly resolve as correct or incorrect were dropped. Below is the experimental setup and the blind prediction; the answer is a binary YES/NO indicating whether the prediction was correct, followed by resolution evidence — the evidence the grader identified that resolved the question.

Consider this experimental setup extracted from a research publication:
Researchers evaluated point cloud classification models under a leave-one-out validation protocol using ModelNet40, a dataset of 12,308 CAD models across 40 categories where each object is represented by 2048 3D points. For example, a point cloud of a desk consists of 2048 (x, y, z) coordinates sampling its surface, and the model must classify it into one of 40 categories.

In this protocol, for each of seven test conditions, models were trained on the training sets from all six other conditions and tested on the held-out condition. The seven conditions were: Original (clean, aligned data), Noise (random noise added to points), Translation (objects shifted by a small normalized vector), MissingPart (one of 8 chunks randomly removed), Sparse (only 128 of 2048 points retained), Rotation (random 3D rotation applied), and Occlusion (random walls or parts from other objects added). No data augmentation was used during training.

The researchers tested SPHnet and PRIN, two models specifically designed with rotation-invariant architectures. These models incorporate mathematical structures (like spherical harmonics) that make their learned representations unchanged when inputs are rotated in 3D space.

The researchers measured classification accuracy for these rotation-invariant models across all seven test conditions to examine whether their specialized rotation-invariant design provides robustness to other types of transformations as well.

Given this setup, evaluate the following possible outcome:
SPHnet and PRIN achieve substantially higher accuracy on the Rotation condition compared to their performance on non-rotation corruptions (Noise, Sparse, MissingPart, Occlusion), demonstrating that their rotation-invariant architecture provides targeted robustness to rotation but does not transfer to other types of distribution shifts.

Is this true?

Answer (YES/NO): NO